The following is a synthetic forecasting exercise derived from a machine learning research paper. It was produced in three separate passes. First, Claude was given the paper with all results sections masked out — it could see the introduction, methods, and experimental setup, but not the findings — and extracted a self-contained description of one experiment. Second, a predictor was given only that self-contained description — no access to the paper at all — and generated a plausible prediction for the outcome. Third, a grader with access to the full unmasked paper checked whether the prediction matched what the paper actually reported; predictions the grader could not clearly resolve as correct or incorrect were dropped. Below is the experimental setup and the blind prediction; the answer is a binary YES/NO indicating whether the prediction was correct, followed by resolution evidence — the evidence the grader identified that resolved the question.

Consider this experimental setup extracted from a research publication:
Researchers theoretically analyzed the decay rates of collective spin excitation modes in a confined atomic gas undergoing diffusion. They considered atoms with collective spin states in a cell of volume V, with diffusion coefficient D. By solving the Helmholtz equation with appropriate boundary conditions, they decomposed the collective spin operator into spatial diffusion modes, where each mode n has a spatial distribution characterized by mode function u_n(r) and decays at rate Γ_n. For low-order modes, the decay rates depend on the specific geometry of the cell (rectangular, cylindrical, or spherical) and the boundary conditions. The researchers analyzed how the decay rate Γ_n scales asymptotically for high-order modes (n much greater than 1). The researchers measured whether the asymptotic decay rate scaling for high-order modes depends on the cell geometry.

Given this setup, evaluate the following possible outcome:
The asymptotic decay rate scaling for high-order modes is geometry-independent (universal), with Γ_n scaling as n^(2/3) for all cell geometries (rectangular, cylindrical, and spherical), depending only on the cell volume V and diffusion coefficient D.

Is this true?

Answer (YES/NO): NO